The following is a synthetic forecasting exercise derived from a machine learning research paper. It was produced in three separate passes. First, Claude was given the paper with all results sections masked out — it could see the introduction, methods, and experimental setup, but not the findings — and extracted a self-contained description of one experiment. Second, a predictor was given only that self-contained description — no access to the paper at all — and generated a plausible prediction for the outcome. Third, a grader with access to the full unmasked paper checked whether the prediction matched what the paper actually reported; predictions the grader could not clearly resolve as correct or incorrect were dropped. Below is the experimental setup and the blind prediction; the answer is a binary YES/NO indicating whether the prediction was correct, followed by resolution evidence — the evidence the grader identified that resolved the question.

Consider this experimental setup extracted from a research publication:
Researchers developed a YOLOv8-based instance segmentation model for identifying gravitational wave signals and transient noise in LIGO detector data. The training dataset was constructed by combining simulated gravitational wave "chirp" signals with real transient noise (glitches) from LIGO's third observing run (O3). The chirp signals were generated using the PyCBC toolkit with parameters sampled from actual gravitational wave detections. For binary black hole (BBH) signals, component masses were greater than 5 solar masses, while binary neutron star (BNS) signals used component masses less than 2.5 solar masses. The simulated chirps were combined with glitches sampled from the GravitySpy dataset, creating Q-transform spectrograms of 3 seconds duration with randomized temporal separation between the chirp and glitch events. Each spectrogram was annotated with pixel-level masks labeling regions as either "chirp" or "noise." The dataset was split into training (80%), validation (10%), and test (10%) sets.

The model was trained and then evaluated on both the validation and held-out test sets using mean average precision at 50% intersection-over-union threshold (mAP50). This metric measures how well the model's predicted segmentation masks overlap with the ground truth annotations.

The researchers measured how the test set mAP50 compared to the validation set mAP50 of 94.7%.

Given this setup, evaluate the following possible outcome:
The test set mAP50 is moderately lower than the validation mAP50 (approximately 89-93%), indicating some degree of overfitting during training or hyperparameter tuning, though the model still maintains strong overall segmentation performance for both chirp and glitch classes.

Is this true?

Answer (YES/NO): NO